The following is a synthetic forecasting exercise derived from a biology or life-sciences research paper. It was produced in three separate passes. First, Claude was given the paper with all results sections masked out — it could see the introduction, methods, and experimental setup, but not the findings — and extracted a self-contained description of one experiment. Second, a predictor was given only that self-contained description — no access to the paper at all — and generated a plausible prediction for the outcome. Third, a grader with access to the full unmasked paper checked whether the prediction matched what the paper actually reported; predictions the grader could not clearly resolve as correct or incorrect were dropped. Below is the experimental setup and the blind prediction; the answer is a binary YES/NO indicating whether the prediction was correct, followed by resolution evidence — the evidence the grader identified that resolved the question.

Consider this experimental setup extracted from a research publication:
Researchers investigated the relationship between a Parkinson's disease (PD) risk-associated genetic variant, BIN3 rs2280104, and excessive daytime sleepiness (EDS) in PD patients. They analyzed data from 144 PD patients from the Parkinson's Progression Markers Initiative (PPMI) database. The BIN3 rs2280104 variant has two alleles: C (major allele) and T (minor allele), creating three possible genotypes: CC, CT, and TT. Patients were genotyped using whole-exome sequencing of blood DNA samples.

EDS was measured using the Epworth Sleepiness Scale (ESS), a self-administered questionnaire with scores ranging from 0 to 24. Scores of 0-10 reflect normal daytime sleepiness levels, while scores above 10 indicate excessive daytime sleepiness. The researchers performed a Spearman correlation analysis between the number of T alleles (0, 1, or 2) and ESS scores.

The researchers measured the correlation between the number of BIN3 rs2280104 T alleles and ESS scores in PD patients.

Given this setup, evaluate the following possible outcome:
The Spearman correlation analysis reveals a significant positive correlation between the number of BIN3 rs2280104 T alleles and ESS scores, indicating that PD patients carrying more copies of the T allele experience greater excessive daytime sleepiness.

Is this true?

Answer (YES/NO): NO